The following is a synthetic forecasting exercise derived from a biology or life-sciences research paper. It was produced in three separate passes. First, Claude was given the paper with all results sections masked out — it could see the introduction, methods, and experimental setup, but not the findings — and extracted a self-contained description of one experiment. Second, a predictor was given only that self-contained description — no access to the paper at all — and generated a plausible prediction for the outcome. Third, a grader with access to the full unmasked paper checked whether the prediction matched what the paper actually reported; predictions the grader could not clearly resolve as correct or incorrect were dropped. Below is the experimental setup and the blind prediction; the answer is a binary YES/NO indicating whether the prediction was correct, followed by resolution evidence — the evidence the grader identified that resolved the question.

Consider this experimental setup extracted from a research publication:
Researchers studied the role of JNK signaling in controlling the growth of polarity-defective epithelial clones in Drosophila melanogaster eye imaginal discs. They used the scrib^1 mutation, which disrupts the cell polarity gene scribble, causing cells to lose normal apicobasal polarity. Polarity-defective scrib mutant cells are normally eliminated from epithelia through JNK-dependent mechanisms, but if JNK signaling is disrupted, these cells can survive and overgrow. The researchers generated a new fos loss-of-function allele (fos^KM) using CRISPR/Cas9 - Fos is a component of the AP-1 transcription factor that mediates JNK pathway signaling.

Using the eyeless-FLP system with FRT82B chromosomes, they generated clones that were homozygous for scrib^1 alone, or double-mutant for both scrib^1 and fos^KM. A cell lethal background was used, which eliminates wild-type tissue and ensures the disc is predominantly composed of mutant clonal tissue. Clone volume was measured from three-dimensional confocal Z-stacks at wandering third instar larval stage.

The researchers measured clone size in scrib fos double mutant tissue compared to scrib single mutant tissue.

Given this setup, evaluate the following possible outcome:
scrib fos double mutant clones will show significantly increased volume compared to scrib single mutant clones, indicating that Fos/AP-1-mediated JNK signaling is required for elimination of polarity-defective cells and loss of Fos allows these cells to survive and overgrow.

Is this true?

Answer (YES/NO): YES